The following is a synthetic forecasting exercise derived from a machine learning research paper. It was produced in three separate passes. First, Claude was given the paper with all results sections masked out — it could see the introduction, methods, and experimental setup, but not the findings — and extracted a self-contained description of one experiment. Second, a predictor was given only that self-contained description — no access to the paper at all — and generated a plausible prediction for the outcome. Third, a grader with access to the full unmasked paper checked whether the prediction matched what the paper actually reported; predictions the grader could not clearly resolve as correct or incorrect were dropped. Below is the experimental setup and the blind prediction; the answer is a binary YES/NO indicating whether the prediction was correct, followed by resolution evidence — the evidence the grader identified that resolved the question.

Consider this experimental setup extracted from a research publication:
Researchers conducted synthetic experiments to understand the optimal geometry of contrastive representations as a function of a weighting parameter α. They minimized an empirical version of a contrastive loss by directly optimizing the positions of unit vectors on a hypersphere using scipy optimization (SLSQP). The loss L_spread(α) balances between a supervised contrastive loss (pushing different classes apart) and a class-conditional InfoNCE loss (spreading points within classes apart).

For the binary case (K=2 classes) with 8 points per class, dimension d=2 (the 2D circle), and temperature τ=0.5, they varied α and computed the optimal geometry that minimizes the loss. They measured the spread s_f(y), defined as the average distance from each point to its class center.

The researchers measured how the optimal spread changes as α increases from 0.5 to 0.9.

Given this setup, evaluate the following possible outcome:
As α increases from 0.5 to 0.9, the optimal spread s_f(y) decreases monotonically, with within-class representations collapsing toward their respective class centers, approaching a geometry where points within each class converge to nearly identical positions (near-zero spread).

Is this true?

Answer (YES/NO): NO